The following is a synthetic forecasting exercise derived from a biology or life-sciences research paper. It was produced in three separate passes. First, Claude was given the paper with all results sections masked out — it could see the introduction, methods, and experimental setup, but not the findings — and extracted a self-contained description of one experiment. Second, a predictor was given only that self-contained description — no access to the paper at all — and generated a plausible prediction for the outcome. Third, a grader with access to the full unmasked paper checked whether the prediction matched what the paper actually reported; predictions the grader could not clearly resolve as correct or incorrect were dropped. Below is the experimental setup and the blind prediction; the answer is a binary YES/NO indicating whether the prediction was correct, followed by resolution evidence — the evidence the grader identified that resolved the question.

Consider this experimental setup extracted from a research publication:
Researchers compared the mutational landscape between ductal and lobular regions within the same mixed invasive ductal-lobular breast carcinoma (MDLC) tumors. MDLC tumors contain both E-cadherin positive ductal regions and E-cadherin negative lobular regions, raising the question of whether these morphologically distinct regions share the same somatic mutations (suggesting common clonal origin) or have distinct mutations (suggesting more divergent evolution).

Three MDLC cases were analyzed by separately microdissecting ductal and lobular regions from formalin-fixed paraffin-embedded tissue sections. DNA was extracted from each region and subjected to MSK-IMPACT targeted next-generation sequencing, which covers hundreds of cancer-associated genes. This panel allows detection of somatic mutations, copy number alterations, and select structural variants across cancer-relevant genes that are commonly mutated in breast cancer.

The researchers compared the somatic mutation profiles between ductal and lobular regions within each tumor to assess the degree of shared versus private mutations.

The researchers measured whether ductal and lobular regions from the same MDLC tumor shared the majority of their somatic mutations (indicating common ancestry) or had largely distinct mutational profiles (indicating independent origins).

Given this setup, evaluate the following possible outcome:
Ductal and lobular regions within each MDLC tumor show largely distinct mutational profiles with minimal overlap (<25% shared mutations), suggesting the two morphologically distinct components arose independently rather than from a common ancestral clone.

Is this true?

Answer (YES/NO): NO